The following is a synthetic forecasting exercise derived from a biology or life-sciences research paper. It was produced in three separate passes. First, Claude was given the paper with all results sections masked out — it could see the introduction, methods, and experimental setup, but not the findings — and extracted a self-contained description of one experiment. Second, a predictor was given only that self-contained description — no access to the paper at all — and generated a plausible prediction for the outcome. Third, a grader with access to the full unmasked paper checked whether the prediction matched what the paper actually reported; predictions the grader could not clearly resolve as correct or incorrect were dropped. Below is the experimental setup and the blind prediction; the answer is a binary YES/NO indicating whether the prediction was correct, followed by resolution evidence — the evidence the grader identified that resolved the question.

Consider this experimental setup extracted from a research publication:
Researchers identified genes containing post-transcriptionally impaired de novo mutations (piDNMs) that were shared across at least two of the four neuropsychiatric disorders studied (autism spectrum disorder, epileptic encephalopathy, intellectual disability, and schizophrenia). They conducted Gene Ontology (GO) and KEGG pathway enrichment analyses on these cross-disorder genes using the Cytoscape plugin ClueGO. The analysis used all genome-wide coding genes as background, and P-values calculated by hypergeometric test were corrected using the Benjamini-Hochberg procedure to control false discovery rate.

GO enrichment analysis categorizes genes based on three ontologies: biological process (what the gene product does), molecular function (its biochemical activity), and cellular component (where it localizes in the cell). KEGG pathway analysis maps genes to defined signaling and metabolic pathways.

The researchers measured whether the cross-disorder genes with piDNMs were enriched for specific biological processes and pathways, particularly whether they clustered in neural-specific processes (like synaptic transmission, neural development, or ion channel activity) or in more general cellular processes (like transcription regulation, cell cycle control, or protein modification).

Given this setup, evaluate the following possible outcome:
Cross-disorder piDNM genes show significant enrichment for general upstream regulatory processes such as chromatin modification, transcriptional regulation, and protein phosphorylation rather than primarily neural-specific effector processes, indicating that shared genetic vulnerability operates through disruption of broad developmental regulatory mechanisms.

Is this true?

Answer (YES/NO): NO